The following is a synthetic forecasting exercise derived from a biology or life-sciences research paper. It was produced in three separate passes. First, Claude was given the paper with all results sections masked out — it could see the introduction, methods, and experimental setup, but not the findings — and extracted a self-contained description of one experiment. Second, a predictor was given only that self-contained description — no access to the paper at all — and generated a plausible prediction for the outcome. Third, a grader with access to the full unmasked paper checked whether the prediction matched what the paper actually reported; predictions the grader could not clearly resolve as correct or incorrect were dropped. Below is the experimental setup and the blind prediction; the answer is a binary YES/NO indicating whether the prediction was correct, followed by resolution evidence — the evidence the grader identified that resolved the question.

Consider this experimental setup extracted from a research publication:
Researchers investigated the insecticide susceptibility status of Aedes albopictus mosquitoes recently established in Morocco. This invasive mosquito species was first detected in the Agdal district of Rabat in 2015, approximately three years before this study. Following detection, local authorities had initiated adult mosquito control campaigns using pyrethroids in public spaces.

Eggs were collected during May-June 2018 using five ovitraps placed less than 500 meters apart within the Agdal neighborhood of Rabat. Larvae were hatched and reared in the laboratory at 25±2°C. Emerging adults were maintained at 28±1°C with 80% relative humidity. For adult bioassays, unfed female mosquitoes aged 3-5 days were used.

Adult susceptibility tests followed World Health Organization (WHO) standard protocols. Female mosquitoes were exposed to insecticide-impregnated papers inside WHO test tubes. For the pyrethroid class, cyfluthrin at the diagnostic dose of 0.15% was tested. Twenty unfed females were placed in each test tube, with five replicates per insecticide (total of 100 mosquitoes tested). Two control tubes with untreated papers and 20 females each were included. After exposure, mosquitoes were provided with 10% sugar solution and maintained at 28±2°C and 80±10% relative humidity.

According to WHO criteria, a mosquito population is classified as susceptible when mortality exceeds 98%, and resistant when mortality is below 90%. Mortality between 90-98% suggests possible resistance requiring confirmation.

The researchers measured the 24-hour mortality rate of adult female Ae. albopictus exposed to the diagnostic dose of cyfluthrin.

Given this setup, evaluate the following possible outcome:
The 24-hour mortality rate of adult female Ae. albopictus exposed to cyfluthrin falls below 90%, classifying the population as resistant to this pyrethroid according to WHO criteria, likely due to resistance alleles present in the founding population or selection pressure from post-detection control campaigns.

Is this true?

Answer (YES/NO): NO